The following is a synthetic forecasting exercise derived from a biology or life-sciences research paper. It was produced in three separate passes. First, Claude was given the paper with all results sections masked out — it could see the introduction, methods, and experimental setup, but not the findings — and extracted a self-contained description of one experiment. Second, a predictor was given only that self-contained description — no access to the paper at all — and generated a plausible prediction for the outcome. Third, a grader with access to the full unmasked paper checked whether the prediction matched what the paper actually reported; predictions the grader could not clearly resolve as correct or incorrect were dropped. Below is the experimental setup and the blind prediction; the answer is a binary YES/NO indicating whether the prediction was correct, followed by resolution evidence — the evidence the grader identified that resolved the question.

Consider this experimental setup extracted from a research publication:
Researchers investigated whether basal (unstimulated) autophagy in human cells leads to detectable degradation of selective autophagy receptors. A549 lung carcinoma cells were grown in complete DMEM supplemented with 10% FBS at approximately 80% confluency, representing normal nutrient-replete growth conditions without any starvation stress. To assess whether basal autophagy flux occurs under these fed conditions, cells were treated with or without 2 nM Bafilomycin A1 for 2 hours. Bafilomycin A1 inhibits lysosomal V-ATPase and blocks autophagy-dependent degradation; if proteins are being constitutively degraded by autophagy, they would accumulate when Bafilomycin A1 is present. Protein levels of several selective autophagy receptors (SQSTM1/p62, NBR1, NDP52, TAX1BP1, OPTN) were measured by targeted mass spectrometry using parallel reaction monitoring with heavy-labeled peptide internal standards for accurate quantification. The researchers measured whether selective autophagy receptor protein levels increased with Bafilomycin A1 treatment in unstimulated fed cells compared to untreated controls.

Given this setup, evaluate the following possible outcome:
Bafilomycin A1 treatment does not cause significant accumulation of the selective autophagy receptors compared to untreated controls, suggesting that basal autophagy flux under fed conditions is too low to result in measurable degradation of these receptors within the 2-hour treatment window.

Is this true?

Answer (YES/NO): NO